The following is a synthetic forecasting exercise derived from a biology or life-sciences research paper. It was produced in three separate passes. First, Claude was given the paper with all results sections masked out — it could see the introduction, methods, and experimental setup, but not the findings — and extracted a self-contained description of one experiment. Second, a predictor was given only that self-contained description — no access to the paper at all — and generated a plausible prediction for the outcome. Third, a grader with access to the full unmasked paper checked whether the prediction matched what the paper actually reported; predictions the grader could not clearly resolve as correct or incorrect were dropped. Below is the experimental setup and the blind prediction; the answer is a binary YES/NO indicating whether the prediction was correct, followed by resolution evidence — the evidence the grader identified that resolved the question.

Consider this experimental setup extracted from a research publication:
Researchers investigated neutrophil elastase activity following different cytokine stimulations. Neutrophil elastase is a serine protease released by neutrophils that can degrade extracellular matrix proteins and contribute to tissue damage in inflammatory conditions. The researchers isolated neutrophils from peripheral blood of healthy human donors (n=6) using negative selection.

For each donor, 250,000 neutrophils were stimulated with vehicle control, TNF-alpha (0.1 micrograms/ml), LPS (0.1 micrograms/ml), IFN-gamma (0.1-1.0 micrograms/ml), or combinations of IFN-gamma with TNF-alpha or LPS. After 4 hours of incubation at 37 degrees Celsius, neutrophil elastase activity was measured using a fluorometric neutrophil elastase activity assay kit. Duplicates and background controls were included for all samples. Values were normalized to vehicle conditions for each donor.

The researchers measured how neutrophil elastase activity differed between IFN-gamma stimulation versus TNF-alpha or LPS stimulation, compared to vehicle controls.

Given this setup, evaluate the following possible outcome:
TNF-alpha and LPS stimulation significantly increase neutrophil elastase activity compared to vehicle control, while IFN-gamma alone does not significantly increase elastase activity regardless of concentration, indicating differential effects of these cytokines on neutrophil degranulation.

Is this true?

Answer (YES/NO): NO